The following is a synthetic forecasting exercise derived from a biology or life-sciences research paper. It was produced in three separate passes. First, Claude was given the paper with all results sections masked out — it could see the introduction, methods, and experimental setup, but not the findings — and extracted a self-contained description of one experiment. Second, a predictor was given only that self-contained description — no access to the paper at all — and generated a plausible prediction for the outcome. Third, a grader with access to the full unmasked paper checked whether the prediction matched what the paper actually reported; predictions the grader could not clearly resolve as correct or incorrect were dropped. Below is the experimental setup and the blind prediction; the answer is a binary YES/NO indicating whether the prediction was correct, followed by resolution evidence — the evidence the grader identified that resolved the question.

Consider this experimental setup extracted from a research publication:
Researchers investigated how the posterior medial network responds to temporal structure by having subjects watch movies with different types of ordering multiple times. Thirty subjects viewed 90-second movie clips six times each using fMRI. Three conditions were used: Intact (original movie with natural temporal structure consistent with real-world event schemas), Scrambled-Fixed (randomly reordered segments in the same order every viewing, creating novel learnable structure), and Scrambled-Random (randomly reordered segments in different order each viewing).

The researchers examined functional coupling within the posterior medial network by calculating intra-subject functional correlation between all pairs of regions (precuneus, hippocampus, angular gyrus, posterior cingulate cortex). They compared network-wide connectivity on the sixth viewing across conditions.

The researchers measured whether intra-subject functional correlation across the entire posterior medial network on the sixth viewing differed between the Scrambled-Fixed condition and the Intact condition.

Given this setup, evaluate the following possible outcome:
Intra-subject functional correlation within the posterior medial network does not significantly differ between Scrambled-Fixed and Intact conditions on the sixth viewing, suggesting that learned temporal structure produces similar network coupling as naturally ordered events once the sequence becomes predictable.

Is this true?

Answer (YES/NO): YES